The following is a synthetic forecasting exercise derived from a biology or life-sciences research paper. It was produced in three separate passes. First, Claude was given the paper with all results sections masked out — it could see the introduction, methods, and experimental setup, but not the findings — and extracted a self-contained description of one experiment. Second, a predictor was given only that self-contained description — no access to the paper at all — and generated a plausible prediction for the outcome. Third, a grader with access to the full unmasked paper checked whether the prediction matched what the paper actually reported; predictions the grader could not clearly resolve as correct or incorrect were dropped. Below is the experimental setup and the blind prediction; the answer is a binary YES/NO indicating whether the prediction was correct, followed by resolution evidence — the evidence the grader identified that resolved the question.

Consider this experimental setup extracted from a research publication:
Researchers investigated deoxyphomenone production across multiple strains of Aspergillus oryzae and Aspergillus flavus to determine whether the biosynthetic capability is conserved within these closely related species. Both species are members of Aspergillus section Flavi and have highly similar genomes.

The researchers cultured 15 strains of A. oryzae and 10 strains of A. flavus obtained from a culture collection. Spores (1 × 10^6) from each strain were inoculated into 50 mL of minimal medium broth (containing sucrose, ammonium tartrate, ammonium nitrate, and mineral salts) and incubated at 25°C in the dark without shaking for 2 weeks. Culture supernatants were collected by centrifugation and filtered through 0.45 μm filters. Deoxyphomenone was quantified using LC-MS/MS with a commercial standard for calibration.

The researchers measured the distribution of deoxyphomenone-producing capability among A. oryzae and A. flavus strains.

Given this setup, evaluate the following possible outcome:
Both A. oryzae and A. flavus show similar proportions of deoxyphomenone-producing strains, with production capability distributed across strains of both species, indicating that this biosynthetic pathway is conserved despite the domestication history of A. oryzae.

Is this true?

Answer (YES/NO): NO